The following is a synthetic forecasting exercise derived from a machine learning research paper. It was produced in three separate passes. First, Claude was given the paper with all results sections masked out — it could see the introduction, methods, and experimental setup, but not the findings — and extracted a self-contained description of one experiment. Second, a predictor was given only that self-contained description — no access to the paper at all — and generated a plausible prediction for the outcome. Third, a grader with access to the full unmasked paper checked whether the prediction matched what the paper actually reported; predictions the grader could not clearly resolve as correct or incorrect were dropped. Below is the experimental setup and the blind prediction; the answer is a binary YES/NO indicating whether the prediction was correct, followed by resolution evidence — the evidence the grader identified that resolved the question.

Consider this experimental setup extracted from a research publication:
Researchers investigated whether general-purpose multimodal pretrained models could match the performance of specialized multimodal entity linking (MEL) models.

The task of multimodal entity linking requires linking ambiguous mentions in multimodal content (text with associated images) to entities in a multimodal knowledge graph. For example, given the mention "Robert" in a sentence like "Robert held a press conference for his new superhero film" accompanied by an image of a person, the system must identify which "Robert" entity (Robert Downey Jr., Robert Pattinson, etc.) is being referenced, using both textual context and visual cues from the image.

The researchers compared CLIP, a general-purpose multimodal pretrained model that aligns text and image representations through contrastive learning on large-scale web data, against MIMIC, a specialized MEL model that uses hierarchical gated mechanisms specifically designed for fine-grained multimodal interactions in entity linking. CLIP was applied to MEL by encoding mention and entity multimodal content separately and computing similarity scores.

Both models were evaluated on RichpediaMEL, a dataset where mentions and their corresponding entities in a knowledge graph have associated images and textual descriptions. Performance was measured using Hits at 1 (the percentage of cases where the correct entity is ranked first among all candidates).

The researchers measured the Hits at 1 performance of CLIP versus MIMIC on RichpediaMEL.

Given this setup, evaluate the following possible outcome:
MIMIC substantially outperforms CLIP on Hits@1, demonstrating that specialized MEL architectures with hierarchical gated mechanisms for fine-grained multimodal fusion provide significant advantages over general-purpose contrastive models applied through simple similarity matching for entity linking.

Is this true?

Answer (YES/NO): YES